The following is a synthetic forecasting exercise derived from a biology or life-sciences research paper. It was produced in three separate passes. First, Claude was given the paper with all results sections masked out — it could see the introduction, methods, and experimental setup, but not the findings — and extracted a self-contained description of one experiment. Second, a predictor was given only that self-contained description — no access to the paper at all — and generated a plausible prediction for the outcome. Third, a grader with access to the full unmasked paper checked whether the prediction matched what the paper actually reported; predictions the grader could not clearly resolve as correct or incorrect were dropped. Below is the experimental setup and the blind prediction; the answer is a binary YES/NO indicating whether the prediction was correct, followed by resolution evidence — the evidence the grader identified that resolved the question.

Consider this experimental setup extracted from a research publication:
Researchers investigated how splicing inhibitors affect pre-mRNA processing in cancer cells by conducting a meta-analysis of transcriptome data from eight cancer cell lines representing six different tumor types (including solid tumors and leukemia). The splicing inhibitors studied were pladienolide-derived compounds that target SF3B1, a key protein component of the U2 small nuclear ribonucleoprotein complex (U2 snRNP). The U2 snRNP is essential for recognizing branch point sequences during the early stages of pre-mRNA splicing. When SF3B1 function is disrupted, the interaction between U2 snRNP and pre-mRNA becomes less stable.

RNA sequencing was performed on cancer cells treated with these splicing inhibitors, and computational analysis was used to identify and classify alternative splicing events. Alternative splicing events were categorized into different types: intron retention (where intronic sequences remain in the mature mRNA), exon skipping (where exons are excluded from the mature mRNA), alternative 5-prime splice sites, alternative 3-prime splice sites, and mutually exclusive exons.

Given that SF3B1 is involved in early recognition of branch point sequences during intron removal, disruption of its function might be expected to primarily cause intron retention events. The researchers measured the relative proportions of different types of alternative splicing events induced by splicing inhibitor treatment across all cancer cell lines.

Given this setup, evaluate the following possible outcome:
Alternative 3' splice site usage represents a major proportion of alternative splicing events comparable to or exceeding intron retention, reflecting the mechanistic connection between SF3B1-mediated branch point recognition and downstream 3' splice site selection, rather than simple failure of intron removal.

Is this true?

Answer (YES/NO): NO